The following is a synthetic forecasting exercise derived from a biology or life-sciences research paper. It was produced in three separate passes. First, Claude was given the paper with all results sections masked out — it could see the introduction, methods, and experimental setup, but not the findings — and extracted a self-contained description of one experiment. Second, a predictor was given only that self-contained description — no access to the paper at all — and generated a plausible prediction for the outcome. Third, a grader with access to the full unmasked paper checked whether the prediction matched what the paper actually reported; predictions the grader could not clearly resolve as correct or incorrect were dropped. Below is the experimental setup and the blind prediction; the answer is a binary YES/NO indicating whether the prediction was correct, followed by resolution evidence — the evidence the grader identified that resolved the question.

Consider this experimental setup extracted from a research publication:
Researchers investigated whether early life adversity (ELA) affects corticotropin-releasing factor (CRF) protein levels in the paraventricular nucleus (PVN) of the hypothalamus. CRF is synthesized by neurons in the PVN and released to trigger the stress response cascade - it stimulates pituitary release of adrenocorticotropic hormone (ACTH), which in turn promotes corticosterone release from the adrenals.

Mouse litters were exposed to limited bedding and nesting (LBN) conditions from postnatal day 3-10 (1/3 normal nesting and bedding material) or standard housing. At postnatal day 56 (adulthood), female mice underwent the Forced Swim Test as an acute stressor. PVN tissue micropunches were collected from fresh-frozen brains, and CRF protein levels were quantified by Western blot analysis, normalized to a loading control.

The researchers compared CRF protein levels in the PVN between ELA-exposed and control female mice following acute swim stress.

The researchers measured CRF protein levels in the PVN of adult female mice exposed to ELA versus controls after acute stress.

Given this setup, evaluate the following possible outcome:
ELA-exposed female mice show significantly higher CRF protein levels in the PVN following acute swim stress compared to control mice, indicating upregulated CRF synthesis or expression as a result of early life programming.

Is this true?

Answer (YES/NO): YES